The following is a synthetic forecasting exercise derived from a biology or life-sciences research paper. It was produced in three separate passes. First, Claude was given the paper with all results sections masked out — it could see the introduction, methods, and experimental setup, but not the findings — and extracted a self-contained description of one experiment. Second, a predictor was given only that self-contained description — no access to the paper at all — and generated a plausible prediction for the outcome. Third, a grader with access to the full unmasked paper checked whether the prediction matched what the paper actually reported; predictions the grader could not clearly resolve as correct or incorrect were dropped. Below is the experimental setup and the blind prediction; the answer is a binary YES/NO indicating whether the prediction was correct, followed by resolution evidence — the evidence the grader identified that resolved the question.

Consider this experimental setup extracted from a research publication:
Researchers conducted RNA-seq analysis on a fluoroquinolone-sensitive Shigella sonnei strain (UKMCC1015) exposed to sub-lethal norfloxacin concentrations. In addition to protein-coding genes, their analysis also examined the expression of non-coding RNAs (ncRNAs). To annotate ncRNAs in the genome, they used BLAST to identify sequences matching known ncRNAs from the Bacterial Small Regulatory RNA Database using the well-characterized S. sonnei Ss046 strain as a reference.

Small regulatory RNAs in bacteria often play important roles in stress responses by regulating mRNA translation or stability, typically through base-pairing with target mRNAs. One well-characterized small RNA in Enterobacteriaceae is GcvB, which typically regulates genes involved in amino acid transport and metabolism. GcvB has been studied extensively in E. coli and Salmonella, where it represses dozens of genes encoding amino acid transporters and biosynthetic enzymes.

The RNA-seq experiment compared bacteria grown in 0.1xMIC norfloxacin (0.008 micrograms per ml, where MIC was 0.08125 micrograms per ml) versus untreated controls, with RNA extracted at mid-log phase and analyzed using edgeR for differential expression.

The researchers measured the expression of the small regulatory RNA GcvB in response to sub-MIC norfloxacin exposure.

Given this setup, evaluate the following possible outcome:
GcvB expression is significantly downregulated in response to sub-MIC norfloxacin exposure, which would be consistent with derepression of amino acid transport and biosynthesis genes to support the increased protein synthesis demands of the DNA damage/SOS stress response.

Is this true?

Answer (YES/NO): NO